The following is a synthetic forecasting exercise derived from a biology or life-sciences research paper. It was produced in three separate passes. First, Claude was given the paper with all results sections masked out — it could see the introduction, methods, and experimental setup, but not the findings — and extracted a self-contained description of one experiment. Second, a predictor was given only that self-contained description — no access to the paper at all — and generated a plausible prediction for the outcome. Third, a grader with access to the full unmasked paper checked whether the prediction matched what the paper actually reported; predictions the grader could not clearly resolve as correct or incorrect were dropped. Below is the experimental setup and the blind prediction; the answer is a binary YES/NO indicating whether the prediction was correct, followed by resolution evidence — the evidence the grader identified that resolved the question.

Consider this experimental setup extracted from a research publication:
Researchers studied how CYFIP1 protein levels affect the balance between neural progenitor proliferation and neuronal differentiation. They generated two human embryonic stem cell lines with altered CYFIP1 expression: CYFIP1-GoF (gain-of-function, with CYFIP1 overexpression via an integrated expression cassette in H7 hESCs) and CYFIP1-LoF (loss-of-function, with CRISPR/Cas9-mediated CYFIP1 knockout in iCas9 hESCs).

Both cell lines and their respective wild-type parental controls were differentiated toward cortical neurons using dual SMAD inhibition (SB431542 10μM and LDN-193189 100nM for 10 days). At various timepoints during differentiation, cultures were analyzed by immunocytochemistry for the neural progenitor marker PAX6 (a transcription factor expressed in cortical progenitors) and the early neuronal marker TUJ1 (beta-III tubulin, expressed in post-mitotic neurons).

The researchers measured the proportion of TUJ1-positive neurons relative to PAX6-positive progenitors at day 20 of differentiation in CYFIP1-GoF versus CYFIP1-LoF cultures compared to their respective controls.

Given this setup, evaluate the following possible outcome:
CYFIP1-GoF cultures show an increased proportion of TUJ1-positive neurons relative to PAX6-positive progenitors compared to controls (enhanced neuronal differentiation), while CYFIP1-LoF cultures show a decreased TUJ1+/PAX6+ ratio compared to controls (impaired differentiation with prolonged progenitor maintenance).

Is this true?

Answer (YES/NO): NO